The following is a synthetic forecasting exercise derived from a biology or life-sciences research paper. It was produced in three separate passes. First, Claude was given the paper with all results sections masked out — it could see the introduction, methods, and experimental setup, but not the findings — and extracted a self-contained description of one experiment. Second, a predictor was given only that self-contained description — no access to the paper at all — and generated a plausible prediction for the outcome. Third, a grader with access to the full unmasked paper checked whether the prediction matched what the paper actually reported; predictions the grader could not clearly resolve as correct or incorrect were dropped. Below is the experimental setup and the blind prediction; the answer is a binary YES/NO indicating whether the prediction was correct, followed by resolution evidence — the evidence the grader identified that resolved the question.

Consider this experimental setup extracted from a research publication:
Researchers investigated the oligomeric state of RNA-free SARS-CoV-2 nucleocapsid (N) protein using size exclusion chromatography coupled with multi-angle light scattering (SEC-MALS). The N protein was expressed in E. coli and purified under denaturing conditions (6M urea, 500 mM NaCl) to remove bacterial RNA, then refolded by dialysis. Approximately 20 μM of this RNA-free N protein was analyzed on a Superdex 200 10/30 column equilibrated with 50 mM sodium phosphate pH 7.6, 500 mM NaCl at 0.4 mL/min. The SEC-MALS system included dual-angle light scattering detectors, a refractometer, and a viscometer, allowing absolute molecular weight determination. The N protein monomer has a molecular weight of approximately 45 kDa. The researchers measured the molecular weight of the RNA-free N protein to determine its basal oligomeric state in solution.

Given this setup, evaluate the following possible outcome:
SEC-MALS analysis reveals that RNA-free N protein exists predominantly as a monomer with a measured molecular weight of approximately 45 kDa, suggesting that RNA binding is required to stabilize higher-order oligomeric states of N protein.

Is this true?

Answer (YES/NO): NO